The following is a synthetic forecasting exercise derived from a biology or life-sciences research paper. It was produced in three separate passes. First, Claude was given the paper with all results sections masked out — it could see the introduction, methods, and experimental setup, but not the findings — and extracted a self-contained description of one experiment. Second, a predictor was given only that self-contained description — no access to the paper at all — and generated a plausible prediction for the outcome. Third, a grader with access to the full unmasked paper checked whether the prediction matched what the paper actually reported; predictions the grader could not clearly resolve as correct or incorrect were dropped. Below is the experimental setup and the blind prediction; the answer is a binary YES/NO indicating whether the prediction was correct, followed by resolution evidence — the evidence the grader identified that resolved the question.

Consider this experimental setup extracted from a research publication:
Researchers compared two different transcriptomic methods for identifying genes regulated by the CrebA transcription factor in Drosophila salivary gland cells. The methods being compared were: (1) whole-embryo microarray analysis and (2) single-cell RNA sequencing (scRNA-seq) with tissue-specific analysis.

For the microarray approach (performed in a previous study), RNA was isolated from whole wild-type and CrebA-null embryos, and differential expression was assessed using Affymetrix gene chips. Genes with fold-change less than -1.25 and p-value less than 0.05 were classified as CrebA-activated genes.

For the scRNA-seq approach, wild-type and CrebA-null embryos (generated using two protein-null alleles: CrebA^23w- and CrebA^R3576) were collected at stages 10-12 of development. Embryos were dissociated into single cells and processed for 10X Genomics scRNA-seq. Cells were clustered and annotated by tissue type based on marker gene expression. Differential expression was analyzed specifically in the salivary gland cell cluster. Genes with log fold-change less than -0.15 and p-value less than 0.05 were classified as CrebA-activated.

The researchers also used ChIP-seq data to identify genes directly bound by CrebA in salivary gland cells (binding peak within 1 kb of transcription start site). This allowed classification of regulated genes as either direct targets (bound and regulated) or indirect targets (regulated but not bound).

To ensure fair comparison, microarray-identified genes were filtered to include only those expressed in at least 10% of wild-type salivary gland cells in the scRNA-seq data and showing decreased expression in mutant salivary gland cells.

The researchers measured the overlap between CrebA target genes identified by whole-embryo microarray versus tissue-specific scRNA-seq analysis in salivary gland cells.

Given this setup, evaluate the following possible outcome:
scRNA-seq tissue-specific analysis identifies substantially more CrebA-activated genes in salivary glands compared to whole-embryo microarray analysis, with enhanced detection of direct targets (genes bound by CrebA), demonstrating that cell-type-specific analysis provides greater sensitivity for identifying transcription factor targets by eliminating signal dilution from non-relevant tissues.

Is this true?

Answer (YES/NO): YES